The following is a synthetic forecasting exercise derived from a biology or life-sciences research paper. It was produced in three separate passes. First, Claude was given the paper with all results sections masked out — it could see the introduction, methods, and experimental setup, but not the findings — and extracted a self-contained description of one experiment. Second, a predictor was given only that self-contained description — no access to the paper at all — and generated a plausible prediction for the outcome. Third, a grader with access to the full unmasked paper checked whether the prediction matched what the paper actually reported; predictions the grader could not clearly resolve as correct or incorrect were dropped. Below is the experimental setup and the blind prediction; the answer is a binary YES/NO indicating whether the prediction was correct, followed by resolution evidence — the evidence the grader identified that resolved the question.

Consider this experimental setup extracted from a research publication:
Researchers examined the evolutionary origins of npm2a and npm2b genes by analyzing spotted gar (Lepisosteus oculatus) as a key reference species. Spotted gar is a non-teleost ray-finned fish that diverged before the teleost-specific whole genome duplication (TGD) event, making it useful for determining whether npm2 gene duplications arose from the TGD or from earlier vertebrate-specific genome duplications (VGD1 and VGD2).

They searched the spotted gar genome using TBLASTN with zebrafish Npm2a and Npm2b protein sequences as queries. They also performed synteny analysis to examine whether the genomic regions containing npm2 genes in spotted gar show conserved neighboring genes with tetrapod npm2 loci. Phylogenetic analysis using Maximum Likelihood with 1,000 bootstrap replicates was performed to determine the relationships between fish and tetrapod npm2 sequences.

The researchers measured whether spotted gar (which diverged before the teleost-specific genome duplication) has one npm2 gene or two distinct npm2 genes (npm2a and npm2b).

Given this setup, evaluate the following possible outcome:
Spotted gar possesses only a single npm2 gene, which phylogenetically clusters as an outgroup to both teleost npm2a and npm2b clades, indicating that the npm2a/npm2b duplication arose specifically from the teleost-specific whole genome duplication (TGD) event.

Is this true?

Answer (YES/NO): NO